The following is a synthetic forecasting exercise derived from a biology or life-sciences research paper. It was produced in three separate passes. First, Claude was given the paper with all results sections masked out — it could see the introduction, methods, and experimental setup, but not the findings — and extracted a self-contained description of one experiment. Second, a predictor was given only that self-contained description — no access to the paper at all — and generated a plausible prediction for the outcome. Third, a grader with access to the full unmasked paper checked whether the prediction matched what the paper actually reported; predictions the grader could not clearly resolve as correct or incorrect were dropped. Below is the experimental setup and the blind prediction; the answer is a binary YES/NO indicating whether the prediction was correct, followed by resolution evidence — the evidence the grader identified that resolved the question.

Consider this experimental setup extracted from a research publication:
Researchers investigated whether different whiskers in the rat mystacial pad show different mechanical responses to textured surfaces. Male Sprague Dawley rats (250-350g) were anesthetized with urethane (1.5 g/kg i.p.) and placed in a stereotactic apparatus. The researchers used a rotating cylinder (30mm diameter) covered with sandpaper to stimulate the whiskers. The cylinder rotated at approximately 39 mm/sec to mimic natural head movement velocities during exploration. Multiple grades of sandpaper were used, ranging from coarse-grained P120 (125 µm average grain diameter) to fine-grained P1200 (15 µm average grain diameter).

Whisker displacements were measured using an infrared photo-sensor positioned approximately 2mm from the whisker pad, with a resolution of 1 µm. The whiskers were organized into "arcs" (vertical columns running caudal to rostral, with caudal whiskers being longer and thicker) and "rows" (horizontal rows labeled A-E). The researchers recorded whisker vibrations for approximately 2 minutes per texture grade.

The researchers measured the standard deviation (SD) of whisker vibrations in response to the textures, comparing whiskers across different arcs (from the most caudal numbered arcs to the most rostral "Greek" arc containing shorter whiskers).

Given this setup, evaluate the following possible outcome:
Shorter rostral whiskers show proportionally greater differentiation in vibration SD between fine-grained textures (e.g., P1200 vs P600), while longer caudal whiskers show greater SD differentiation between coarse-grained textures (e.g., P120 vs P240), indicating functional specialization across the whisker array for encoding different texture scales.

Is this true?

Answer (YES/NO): NO